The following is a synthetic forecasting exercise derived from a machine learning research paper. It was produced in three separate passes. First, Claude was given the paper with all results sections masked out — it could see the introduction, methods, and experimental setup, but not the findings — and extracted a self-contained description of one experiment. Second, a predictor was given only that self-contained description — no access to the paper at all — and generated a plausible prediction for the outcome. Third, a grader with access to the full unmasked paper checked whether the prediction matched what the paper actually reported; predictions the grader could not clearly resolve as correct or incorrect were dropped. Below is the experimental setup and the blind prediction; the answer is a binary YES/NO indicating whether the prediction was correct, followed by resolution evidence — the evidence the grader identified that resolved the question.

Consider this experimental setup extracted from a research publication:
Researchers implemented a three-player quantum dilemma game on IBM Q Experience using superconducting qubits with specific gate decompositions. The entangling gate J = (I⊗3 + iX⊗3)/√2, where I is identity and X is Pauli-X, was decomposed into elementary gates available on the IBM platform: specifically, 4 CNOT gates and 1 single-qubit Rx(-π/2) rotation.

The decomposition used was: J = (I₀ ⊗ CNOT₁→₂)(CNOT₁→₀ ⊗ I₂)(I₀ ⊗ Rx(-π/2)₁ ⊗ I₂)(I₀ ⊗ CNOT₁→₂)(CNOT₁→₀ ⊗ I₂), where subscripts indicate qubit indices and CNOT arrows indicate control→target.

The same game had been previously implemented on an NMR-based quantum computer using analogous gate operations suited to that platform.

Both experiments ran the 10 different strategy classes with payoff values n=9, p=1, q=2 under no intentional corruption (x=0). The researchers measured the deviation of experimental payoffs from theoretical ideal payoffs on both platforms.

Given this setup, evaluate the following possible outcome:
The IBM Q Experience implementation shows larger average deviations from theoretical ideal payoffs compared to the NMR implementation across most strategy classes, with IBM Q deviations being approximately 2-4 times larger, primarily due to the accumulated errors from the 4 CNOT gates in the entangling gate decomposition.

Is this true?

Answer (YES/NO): NO